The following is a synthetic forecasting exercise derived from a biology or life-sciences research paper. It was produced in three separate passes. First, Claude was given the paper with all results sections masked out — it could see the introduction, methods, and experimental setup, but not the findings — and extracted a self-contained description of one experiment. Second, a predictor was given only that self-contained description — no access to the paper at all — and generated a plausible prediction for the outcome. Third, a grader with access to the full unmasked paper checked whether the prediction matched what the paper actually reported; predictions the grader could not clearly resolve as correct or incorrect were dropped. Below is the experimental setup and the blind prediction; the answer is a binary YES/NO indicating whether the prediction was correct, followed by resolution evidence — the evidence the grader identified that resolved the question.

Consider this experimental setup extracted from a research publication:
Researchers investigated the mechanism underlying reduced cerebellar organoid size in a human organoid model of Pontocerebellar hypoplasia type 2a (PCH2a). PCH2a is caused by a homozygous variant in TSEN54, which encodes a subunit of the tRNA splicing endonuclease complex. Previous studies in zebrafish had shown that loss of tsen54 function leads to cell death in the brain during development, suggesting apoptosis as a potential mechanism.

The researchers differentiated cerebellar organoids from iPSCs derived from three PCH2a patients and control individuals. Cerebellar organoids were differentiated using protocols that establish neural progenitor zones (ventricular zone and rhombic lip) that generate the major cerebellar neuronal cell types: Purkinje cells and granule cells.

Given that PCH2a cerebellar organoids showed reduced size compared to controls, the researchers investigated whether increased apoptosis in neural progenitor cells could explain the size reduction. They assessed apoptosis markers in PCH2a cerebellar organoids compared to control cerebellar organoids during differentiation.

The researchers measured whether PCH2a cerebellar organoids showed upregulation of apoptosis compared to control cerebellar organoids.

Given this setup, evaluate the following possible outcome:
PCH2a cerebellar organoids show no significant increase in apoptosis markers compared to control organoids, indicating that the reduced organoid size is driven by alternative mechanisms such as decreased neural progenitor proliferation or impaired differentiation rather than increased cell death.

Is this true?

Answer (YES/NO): YES